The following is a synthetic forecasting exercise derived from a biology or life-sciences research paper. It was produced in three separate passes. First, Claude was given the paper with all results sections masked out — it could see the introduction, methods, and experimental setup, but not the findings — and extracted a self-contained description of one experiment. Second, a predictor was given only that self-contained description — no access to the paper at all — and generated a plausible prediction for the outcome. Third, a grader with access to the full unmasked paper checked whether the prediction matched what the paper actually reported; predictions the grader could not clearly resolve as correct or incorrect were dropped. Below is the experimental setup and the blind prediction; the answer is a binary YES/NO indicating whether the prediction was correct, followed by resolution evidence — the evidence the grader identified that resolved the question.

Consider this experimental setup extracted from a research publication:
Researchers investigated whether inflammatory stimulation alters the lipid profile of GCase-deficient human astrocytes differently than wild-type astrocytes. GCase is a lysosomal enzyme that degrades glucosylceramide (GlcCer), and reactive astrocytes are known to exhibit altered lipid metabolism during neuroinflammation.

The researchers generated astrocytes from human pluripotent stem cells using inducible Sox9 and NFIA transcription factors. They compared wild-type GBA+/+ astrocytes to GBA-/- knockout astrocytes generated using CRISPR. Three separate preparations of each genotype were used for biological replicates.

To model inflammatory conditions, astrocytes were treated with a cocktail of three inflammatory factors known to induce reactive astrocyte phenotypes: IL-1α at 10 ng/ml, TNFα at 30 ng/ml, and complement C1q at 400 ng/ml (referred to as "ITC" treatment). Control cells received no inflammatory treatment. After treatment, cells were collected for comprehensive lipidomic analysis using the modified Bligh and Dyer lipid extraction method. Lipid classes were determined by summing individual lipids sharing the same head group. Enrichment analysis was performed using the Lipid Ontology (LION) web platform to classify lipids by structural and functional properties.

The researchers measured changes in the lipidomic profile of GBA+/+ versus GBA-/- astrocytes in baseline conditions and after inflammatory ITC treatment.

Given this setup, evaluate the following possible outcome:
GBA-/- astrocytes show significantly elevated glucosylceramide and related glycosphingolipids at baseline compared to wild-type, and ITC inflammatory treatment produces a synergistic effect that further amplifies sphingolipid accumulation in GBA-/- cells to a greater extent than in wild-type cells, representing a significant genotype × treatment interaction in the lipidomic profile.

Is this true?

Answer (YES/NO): NO